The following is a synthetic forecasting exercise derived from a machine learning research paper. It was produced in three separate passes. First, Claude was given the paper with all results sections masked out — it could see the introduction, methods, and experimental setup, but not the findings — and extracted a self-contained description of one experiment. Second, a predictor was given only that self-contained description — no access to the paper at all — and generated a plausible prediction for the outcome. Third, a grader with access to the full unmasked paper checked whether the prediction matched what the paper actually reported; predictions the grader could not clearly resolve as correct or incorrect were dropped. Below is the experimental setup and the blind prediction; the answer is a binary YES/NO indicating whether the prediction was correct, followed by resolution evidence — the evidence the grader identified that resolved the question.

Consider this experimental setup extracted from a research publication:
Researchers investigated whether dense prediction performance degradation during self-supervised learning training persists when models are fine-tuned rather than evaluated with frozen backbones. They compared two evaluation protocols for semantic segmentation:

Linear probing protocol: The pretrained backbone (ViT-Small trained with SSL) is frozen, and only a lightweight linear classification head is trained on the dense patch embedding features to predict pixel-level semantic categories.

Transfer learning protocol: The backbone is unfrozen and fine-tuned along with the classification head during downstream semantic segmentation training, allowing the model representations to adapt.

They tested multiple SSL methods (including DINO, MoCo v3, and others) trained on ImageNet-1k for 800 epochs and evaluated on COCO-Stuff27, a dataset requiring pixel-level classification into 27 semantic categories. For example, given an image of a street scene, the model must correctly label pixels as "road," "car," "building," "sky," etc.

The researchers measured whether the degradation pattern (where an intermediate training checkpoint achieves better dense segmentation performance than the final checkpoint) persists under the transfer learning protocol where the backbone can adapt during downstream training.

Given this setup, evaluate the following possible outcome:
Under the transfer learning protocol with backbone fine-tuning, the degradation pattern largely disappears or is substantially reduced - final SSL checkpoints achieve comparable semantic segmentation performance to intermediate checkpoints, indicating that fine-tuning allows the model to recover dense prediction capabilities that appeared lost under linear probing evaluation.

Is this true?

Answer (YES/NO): NO